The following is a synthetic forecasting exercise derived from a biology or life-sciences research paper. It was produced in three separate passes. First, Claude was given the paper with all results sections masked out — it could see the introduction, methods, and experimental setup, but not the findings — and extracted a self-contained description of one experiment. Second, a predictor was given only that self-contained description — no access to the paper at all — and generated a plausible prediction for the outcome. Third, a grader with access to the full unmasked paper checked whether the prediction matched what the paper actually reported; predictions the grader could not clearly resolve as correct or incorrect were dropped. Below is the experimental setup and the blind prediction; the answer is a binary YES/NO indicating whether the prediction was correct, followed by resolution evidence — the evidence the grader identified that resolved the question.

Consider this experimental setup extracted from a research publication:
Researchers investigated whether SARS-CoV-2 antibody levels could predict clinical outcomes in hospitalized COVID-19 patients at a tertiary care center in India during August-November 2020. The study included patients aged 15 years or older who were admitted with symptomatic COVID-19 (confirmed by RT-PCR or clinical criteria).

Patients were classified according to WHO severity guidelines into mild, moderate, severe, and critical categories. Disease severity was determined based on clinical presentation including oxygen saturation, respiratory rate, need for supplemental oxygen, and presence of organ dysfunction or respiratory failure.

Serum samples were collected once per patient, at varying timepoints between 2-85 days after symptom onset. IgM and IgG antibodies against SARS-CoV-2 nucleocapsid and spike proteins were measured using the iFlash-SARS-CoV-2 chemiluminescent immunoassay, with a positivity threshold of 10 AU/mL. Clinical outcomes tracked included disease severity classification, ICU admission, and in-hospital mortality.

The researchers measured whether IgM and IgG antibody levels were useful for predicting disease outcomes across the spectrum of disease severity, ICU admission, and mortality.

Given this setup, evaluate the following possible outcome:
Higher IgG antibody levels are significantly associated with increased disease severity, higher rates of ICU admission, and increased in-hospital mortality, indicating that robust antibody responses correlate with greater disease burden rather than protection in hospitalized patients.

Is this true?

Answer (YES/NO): NO